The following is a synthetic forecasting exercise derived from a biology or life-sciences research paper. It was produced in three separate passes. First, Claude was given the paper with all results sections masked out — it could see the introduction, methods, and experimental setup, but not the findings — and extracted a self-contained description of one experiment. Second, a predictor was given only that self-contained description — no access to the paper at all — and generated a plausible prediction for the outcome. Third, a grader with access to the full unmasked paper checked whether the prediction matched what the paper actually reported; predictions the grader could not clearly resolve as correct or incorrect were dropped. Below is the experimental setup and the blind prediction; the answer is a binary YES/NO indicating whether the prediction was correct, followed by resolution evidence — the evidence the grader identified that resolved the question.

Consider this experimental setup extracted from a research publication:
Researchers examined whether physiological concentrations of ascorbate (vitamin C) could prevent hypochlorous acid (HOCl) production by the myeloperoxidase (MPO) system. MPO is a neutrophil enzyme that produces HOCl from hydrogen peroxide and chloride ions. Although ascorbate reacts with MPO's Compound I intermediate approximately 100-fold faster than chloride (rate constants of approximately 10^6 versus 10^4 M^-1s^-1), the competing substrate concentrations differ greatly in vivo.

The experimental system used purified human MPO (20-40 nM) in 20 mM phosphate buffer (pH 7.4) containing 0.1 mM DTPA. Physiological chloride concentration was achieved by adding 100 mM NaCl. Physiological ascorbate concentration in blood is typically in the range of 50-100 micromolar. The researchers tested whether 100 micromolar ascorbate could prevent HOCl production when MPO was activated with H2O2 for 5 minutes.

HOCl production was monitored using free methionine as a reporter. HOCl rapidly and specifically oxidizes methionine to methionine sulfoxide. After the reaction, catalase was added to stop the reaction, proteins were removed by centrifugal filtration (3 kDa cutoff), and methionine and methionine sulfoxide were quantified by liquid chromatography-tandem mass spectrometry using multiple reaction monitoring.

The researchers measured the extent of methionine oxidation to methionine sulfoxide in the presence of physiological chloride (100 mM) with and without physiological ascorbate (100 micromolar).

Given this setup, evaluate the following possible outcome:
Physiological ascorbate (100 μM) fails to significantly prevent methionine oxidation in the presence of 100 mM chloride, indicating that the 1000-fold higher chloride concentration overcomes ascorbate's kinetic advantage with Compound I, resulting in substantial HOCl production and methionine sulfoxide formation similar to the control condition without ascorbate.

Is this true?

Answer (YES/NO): YES